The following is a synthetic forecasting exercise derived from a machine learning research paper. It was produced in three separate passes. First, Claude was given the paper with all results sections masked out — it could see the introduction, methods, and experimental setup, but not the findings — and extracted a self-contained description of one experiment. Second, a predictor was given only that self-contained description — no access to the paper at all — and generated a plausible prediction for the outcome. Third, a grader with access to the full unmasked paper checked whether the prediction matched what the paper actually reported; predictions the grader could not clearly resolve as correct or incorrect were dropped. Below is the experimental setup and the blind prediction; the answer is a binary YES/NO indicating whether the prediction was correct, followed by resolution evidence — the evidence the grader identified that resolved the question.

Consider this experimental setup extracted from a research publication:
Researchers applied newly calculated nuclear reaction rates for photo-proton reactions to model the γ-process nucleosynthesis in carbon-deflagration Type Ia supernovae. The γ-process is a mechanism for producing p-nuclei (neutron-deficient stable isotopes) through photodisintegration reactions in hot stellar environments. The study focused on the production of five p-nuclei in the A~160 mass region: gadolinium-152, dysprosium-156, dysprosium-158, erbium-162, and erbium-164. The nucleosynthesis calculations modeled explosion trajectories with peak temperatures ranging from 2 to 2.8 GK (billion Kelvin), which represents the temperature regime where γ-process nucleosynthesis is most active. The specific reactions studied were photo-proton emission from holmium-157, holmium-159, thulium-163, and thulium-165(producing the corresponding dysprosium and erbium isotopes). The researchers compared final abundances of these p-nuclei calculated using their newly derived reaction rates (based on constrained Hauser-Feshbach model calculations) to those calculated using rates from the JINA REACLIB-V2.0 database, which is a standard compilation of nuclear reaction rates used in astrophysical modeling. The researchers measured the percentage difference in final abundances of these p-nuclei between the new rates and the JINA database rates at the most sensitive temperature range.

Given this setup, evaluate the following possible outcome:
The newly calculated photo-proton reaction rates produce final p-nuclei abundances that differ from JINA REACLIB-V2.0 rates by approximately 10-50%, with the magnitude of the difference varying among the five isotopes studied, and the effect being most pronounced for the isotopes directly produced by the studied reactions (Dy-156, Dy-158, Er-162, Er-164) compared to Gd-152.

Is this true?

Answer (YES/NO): NO